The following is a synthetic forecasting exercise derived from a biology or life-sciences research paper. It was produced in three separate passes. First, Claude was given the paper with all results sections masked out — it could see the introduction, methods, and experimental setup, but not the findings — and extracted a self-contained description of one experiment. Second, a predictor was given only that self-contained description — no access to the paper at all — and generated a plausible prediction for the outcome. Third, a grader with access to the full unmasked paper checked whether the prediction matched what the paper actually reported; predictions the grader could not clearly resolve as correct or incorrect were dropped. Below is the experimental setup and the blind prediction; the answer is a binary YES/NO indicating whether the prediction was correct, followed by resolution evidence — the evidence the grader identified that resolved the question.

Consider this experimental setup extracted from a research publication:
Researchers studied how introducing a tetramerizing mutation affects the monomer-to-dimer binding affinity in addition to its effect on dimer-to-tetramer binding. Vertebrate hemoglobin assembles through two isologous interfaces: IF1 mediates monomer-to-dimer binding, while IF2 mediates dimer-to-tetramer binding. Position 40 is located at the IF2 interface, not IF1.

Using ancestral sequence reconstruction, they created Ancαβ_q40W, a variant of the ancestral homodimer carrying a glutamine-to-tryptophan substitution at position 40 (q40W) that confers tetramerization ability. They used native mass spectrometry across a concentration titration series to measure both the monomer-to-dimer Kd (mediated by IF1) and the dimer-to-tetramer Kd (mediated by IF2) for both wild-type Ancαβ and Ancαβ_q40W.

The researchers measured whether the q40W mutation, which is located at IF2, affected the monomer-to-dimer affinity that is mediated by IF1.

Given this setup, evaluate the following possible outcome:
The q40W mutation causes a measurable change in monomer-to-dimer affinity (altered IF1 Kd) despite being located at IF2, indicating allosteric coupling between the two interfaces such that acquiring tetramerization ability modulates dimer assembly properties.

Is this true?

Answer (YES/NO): NO